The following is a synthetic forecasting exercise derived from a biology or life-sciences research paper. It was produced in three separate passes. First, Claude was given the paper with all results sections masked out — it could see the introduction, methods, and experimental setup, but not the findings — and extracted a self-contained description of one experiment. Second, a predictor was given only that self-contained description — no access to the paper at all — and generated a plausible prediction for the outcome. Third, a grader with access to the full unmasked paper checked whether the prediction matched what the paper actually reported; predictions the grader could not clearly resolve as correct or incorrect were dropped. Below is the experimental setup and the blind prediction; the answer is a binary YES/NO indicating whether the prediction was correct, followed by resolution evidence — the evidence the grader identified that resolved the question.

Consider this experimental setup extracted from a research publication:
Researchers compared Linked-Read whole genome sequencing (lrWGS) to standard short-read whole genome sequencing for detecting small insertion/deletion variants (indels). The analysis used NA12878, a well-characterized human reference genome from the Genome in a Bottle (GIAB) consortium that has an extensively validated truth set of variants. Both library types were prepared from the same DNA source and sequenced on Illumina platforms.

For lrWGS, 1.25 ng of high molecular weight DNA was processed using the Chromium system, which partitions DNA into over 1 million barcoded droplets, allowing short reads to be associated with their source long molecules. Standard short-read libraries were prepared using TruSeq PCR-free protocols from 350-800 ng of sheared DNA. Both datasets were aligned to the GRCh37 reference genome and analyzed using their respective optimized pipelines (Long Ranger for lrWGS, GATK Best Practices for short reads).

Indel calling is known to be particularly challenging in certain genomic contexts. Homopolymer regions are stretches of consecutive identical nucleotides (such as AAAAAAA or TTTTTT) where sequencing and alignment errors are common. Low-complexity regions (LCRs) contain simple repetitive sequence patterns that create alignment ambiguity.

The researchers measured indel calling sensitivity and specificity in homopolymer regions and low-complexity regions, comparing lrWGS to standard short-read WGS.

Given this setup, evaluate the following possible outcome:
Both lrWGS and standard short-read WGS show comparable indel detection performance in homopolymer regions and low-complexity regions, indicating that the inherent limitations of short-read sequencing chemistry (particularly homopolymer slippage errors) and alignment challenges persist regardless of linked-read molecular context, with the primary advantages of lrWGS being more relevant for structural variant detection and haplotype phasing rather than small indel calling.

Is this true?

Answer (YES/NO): NO